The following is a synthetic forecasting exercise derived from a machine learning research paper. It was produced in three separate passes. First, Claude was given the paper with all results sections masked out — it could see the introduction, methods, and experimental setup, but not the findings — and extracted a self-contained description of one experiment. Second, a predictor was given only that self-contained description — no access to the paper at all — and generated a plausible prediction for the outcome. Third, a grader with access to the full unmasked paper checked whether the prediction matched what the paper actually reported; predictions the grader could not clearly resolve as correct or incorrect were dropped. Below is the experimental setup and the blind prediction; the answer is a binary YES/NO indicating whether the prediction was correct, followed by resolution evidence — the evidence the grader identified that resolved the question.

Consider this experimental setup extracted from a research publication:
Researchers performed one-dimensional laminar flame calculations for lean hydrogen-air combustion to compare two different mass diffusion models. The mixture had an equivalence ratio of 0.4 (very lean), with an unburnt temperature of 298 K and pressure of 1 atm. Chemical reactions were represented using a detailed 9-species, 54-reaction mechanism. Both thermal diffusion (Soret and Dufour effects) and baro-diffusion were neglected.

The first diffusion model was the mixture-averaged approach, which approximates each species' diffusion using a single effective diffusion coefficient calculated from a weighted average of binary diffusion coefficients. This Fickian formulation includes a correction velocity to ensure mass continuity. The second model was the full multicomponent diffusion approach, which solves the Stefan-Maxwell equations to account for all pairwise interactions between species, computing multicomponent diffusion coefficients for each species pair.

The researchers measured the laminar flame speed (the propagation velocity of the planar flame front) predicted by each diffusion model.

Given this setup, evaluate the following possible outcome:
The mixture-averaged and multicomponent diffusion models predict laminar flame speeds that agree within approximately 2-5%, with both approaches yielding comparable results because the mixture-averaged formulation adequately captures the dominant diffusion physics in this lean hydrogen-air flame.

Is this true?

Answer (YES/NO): YES